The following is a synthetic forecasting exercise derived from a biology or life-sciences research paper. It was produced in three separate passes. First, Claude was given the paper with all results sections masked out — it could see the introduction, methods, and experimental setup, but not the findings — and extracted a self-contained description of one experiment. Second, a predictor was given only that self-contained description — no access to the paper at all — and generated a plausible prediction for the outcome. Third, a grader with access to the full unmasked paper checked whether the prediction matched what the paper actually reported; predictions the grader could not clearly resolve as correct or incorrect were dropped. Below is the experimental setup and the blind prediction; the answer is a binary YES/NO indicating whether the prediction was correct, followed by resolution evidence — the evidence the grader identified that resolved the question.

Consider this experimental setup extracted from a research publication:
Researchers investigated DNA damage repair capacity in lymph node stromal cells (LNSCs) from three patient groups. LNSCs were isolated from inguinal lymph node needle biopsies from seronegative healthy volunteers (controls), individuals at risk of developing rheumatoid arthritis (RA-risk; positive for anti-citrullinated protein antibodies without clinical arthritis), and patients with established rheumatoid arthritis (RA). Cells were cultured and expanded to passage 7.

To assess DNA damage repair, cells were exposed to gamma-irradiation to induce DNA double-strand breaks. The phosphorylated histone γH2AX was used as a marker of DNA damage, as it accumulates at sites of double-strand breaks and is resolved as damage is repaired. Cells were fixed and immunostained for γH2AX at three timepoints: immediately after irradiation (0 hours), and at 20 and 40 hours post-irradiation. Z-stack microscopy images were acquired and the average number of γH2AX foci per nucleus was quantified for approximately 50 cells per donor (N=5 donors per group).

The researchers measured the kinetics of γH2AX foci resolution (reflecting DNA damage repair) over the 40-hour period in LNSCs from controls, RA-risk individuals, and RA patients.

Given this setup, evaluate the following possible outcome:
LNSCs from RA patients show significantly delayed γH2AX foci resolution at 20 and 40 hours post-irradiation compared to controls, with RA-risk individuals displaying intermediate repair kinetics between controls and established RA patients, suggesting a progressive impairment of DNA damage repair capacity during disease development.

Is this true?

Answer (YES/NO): NO